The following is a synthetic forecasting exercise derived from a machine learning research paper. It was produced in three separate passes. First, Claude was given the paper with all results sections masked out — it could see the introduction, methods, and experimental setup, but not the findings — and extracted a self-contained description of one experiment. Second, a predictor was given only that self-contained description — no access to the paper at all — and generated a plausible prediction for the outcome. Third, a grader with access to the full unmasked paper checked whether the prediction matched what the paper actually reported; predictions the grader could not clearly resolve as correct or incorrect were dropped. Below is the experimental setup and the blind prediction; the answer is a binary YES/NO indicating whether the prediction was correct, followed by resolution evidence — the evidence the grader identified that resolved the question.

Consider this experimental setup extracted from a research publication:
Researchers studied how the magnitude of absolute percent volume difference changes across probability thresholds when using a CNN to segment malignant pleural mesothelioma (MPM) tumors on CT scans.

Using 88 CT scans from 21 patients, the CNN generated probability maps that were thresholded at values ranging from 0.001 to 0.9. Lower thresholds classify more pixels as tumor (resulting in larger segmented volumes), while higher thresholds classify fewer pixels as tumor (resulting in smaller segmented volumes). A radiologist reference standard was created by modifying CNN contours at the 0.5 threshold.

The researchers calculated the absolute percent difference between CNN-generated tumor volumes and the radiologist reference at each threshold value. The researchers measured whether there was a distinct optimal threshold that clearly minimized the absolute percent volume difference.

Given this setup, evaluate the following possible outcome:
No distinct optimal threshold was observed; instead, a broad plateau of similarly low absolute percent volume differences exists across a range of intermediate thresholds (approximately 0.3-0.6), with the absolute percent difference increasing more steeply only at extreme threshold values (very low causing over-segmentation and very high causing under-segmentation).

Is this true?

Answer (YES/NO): NO